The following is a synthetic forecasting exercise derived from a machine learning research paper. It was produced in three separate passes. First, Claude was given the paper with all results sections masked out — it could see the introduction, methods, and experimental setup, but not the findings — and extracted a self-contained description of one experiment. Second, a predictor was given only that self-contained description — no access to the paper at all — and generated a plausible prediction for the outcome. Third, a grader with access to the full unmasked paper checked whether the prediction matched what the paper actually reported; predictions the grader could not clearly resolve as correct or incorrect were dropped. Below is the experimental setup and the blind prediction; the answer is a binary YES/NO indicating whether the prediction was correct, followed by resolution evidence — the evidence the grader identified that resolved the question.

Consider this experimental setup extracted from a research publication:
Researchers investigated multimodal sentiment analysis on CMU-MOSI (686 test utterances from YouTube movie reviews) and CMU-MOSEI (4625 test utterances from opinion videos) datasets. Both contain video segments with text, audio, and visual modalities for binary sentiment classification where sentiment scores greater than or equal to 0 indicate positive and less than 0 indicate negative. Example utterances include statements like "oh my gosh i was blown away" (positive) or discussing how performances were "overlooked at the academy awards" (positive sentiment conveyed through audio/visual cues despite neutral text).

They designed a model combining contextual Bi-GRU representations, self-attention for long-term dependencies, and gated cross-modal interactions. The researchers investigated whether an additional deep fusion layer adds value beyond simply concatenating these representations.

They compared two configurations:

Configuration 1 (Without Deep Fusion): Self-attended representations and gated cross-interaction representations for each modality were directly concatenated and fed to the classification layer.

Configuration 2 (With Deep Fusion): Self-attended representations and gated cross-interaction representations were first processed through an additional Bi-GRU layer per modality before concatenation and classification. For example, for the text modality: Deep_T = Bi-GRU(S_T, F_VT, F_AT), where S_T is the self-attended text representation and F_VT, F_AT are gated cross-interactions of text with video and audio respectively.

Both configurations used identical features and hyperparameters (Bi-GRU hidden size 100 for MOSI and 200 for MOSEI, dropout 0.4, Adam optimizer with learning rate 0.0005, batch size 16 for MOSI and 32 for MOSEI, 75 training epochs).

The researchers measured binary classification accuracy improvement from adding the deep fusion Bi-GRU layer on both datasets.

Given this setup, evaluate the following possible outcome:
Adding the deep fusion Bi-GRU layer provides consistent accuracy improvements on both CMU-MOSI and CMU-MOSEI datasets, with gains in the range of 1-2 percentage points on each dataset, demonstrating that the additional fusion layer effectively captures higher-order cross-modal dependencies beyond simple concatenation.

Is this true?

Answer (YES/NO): NO